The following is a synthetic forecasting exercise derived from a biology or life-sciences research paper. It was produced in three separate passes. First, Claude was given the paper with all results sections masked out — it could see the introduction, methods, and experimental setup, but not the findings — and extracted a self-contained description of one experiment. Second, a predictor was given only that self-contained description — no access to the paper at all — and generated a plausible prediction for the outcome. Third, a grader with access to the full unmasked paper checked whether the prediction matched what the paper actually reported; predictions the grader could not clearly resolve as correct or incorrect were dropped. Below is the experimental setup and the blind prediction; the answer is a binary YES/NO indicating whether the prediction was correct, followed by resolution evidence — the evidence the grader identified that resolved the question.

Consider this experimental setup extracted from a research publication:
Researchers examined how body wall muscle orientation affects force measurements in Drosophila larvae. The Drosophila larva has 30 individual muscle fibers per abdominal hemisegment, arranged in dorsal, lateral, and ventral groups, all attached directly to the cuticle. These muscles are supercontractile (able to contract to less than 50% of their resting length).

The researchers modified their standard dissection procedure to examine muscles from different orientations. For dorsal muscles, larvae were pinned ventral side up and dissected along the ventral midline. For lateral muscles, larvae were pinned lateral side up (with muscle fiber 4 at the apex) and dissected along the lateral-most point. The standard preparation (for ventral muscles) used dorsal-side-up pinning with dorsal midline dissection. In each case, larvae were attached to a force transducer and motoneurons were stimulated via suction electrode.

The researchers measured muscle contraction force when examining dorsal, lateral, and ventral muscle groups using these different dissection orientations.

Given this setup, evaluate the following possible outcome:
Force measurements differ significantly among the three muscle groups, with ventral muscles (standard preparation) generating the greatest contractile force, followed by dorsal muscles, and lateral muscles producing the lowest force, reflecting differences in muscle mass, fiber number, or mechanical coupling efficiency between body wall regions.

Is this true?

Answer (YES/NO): NO